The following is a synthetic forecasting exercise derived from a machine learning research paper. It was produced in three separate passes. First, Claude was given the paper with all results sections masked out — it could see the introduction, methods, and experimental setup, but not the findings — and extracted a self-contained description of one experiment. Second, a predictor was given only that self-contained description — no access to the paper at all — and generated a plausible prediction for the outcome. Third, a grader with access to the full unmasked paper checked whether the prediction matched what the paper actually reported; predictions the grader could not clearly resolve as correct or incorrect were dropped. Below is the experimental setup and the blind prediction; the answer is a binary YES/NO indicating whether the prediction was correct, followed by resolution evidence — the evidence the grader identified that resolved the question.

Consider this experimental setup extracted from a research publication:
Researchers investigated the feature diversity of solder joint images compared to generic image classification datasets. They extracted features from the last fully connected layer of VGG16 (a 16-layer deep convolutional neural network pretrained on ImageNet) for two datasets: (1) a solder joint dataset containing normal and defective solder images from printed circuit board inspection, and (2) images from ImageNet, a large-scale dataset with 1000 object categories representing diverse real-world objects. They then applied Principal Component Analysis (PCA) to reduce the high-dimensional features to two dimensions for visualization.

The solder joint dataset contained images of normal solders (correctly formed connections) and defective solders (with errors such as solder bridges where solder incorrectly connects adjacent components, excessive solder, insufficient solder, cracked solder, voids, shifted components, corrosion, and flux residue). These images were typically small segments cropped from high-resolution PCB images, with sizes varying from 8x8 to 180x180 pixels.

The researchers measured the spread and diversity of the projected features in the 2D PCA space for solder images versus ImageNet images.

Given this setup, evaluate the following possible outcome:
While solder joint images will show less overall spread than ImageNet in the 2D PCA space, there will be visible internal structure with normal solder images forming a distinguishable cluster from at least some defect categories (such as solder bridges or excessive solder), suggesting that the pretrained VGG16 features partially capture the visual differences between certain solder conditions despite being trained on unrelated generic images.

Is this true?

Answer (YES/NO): NO